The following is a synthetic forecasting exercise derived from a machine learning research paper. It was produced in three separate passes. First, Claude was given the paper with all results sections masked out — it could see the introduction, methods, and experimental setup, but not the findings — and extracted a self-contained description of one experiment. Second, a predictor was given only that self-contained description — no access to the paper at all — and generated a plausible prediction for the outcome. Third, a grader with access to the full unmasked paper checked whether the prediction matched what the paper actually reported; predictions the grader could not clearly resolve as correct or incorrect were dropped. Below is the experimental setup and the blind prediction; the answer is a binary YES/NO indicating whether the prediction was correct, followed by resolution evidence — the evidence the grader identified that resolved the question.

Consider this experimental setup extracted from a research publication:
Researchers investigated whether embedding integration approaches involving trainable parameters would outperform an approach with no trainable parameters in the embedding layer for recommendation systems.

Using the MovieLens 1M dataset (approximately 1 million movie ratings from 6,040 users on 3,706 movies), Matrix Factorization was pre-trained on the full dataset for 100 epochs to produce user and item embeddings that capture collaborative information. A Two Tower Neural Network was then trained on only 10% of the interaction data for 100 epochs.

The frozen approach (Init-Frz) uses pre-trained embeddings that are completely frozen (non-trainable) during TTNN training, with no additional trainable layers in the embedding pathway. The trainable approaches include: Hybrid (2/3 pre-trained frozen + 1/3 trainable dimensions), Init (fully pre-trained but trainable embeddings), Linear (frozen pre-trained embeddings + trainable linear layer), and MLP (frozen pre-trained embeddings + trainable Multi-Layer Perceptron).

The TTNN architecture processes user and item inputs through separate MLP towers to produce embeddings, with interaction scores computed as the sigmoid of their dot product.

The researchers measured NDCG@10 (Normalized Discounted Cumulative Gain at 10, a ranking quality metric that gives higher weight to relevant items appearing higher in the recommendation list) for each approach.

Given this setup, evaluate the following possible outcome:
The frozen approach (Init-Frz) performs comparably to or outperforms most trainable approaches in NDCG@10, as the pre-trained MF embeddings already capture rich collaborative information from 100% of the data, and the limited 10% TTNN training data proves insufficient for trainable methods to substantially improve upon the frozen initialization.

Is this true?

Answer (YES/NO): YES